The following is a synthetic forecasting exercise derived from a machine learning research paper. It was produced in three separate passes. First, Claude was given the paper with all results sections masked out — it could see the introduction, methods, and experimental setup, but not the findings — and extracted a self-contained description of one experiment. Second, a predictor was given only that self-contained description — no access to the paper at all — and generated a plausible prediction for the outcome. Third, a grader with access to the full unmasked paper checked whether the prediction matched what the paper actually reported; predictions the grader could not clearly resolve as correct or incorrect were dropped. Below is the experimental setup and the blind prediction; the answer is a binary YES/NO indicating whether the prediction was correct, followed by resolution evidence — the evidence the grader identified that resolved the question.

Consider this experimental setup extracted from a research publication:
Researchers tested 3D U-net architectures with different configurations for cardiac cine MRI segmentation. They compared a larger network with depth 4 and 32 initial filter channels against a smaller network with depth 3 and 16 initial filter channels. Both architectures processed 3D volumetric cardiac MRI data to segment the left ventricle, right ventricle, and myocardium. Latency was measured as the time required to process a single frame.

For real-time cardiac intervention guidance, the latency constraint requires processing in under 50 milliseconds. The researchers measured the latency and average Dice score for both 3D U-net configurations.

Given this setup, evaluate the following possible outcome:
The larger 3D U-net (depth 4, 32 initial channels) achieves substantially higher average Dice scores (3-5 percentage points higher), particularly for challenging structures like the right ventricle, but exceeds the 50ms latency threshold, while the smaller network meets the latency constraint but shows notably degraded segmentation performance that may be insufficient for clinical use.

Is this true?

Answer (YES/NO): NO